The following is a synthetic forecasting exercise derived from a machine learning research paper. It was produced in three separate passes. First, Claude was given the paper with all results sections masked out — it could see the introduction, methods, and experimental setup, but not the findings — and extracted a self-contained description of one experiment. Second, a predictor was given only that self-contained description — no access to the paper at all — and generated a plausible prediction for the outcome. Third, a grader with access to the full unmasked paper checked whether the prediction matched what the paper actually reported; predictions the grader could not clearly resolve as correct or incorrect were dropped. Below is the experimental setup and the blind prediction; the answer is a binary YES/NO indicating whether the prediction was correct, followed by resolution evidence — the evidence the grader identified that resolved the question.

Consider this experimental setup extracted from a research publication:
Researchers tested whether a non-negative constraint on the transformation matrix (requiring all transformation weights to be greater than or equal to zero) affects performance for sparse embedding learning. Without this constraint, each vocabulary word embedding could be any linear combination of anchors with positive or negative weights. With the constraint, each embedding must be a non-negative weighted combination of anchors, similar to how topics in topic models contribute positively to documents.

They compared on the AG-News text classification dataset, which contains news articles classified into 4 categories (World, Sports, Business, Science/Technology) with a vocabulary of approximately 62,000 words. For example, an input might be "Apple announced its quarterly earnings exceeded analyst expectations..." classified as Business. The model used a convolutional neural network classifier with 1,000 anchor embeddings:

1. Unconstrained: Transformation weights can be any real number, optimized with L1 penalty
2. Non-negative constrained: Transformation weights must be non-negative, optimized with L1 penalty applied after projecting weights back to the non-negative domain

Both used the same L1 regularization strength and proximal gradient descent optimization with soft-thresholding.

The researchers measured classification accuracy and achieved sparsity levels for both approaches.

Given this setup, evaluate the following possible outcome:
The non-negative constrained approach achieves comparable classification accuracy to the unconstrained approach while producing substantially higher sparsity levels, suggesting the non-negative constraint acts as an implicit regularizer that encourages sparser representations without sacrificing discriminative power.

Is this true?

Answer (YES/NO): YES